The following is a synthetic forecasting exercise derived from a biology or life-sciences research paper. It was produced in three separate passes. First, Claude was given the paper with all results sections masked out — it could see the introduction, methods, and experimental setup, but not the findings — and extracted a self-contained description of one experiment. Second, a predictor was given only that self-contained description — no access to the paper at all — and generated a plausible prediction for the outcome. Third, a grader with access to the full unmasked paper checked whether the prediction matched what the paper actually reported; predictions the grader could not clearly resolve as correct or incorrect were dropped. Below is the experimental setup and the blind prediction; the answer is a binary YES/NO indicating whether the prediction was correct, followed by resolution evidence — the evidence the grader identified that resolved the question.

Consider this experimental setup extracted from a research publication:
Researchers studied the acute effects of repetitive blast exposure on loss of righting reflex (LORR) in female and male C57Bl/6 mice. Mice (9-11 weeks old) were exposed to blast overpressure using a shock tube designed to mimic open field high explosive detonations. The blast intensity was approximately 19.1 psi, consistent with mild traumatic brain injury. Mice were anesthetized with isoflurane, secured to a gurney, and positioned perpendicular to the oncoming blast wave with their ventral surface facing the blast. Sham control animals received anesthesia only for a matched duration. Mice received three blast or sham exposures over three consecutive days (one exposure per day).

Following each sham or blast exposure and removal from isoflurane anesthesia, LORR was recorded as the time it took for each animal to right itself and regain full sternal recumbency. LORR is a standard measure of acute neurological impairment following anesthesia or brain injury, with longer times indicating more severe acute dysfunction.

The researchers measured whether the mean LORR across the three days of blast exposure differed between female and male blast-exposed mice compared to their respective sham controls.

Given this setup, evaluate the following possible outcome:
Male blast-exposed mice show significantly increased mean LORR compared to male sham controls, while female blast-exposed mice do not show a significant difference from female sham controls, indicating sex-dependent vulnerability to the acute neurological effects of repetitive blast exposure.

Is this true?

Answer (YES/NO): NO